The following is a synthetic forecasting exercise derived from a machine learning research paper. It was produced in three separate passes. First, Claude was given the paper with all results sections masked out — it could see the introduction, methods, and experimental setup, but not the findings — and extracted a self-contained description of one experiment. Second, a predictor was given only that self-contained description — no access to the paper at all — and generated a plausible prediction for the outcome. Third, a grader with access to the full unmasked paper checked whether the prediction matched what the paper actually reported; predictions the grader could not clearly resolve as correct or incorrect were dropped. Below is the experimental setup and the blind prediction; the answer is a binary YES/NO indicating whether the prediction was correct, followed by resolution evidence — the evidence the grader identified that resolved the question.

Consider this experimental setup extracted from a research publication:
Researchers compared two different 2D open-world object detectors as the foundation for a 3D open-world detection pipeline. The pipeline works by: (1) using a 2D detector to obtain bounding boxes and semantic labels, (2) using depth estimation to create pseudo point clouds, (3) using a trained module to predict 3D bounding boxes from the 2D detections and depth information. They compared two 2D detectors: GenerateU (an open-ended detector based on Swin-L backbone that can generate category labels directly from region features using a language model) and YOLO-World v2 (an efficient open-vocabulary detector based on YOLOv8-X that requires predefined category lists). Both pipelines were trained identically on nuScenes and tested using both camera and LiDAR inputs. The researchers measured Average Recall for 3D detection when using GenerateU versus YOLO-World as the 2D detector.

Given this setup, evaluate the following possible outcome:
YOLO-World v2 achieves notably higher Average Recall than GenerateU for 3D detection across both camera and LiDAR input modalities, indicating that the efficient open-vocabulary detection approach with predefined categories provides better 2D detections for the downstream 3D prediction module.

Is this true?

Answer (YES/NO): NO